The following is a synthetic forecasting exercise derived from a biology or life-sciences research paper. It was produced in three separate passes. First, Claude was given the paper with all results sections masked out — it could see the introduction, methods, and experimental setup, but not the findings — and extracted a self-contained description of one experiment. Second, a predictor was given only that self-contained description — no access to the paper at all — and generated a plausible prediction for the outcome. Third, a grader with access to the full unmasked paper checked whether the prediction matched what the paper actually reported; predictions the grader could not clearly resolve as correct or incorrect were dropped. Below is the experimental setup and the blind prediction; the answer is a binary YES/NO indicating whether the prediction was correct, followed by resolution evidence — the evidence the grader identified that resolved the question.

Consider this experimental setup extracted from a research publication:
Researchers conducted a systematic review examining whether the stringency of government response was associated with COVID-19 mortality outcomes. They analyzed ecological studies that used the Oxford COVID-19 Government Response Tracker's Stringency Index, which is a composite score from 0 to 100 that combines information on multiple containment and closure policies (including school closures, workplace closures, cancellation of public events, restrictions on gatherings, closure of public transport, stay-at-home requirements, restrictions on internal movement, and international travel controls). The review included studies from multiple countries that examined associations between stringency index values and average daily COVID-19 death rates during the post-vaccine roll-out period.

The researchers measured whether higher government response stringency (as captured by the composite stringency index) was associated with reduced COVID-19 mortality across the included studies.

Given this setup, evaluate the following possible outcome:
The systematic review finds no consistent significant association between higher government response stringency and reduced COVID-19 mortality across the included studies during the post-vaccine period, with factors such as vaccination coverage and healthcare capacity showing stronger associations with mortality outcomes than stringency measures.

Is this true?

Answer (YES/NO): NO